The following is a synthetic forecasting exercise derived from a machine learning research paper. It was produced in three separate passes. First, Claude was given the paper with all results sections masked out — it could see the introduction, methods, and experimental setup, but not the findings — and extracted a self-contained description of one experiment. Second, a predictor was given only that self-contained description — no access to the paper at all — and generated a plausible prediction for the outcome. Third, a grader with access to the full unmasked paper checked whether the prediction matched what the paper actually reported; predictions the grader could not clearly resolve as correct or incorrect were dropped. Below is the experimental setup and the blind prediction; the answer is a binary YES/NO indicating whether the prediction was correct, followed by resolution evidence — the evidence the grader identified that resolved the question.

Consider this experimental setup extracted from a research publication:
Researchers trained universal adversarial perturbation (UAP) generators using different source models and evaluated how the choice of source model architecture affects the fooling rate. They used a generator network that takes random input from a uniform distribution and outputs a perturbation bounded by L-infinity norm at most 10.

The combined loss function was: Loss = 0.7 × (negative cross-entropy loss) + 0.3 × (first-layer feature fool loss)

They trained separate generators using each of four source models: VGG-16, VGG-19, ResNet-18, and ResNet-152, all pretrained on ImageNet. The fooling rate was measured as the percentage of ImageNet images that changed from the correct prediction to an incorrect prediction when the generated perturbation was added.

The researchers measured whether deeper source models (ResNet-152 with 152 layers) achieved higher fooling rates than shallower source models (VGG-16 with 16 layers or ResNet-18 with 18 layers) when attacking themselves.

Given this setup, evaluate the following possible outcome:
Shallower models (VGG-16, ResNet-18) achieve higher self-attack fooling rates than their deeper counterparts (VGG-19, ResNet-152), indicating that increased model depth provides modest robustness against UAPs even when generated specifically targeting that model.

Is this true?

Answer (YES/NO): NO